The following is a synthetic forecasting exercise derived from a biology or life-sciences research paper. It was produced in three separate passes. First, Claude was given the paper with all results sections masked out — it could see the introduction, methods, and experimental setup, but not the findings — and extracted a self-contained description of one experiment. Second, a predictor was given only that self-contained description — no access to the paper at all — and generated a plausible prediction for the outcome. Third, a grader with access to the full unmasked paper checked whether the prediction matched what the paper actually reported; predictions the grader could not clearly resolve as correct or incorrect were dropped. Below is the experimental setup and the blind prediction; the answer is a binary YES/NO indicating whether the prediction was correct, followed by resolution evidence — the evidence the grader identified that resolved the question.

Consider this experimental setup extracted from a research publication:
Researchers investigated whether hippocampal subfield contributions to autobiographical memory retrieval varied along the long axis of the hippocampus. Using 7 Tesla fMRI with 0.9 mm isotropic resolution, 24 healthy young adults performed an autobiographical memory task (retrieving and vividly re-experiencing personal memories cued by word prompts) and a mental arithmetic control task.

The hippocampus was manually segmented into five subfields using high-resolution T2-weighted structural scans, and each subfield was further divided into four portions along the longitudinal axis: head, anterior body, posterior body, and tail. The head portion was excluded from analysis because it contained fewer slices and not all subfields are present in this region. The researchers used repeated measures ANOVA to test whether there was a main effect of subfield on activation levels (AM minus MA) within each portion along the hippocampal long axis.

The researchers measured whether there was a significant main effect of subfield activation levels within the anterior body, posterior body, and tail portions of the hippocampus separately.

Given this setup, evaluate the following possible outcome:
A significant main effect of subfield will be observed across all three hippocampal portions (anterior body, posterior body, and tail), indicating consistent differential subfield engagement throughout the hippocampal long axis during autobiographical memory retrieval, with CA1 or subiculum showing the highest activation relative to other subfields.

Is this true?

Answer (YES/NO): NO